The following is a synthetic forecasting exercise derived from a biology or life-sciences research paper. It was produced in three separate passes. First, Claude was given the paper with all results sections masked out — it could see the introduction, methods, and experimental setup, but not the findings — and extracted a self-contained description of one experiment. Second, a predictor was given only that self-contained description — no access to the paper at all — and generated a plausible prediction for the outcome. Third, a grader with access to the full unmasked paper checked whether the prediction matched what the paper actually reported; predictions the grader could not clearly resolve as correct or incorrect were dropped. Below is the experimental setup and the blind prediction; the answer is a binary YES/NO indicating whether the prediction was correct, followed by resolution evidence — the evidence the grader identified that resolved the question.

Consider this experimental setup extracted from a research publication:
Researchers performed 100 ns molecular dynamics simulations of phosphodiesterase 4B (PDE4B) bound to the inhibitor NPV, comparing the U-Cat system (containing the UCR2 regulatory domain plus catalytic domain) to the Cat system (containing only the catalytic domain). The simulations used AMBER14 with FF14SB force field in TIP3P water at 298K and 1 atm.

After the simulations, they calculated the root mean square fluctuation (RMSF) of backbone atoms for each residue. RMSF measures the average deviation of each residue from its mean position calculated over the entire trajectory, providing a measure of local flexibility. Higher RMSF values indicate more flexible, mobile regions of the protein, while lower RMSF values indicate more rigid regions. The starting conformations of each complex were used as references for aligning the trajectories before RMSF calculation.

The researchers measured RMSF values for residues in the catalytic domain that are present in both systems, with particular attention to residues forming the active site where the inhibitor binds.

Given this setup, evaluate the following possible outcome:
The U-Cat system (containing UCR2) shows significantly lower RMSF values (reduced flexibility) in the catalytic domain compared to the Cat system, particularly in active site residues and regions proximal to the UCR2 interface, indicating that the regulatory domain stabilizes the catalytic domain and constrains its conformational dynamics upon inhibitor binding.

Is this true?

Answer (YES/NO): NO